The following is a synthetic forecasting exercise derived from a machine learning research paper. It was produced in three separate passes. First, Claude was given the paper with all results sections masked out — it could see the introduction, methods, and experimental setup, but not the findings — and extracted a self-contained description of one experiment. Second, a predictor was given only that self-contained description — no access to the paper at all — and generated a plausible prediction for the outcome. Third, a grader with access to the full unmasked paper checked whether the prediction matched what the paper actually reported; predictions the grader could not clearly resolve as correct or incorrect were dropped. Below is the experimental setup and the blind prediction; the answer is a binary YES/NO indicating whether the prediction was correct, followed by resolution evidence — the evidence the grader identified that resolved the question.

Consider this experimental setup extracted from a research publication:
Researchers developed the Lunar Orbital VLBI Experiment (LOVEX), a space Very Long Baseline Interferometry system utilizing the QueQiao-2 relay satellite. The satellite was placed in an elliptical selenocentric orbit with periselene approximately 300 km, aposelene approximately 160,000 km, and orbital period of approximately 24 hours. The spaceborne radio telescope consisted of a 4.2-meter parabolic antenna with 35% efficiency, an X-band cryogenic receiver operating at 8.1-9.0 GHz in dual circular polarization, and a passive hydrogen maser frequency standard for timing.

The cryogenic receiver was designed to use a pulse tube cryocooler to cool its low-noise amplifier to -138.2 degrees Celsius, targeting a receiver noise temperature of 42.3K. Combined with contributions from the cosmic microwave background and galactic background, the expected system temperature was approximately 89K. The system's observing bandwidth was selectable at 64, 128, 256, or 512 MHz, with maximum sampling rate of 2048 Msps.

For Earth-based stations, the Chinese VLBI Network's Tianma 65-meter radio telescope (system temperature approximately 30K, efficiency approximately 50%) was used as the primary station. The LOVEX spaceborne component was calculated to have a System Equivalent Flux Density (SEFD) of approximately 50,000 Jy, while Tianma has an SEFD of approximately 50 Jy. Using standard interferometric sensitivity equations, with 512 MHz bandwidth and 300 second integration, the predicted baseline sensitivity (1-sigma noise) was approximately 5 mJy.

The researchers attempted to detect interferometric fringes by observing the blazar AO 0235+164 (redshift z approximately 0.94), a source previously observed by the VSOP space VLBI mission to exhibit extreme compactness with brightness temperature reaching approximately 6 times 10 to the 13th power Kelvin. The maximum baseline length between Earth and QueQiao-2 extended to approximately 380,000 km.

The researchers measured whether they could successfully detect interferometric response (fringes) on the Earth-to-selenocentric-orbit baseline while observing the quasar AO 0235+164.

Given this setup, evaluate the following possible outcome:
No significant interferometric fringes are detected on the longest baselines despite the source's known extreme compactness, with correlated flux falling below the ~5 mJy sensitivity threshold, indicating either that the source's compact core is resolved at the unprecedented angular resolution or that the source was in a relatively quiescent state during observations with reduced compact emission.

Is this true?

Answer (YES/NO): NO